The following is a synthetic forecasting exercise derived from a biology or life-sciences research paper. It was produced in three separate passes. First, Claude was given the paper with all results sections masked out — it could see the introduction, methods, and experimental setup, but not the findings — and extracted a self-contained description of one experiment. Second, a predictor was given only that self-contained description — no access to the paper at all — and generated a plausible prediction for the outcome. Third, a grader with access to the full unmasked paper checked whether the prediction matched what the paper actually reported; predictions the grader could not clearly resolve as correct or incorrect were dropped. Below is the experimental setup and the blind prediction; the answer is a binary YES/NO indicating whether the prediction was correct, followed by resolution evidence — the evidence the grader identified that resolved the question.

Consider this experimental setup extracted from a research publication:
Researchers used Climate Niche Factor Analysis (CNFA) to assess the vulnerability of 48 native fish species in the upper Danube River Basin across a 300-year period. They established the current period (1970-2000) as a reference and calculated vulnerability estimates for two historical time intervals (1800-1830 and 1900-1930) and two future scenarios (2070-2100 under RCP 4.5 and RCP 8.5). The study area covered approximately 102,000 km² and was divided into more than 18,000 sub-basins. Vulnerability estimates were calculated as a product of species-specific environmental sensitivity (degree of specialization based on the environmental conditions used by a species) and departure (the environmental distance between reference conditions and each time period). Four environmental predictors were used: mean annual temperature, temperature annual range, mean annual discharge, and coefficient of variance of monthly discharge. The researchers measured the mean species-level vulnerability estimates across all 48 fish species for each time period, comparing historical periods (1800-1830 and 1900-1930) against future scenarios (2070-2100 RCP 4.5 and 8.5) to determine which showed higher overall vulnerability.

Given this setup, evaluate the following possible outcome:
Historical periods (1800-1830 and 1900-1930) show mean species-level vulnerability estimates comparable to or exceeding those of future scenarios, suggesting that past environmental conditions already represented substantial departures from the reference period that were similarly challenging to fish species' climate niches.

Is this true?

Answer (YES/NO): NO